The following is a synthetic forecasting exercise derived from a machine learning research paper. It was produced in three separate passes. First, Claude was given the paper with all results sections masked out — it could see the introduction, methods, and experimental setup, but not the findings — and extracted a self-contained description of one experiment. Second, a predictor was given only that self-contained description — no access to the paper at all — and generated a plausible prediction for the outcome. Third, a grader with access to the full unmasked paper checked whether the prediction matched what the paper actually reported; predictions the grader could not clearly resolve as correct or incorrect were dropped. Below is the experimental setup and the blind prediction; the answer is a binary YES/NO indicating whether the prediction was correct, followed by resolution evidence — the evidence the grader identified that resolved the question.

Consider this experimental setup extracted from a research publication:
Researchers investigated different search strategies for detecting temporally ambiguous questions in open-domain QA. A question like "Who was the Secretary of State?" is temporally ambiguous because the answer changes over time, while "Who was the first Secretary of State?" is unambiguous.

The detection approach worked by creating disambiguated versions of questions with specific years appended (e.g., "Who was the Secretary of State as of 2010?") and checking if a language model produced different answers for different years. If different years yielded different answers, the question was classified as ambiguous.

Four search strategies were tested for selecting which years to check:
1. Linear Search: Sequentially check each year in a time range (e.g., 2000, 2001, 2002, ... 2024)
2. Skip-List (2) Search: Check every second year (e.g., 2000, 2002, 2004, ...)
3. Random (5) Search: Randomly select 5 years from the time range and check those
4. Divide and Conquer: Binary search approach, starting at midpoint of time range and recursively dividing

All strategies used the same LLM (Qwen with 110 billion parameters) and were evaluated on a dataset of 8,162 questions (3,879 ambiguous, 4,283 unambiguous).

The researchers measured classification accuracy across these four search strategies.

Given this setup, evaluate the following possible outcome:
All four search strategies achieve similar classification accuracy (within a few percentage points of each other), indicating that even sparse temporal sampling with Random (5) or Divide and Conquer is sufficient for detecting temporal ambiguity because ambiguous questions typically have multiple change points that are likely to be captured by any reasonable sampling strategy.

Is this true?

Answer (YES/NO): YES